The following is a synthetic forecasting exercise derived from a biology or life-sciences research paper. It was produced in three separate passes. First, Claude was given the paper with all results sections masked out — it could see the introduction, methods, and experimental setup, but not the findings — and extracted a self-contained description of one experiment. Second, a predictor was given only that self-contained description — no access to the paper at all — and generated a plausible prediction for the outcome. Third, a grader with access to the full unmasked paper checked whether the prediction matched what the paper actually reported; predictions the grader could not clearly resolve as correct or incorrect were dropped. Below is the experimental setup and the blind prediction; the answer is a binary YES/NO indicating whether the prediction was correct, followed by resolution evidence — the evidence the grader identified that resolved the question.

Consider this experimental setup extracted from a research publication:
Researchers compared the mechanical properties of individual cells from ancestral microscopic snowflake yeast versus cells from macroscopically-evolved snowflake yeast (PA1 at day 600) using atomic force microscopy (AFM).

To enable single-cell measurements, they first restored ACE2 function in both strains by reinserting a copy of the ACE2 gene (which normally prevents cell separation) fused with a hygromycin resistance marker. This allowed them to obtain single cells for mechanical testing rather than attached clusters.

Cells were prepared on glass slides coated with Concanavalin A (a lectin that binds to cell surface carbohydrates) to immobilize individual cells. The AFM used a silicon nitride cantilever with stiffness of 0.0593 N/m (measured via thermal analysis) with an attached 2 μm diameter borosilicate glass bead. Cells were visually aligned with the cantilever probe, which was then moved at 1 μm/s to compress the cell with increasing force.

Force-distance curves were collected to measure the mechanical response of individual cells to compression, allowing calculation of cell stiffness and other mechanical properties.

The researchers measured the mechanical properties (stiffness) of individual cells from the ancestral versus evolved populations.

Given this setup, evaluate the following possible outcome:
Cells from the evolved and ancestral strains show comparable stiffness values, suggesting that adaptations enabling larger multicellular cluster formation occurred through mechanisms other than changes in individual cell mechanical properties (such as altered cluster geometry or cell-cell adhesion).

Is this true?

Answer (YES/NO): YES